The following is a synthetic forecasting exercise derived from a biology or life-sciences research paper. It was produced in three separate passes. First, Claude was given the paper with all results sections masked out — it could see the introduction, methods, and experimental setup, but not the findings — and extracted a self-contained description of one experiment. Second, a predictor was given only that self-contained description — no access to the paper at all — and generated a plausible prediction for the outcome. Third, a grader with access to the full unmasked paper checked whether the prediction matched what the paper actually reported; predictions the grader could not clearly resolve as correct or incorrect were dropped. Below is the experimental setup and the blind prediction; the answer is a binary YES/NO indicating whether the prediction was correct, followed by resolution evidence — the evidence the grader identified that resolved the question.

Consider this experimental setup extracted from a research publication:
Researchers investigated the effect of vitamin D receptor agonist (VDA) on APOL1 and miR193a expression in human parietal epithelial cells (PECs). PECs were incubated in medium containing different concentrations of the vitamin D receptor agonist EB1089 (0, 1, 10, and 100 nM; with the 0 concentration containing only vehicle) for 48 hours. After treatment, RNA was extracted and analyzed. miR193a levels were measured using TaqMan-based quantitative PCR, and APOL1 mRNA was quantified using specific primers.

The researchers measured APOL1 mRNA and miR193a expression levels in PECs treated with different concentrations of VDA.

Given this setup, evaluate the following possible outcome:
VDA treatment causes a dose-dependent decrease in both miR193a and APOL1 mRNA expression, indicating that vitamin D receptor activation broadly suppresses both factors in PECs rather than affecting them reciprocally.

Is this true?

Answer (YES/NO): NO